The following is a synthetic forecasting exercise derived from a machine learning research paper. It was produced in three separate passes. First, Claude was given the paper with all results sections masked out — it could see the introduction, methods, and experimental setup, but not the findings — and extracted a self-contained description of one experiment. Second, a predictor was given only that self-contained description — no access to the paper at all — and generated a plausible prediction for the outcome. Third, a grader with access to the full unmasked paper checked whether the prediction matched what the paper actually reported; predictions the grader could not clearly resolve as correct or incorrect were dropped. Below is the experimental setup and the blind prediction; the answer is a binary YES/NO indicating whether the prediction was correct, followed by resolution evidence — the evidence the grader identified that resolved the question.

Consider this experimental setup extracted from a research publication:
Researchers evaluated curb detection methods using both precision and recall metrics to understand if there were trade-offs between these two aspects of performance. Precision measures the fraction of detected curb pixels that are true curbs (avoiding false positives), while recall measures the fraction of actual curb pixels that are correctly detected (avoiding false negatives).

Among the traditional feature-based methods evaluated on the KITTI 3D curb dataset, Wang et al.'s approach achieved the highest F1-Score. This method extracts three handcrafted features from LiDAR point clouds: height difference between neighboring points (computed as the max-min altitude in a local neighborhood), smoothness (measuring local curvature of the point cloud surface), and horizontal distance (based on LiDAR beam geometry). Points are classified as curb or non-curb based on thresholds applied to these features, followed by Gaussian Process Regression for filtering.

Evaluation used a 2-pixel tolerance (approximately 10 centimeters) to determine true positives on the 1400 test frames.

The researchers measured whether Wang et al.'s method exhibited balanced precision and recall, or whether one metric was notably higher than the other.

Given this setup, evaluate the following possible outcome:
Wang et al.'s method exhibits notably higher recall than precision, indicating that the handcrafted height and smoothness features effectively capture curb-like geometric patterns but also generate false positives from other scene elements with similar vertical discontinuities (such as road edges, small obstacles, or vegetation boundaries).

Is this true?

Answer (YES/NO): NO